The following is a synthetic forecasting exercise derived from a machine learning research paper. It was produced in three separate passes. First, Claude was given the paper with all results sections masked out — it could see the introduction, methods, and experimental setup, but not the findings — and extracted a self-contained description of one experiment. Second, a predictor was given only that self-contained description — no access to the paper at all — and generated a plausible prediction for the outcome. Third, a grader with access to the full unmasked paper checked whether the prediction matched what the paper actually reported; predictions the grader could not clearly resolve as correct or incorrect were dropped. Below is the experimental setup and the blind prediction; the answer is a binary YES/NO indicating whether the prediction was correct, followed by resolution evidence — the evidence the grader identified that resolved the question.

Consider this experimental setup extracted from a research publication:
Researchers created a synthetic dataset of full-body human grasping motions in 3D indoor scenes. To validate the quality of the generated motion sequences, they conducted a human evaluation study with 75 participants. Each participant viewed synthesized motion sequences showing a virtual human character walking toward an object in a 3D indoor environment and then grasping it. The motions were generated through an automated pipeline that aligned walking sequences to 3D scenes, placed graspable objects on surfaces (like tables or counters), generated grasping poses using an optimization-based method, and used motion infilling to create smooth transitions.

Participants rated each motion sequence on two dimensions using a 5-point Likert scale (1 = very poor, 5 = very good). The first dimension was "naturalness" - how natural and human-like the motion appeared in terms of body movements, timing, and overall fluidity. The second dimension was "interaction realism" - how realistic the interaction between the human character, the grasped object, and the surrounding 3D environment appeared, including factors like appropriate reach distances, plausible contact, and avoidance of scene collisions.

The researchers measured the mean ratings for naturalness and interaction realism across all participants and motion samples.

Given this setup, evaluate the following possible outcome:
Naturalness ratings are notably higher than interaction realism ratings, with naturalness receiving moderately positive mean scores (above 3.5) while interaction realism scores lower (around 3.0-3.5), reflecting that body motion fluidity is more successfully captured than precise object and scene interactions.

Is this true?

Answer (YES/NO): NO